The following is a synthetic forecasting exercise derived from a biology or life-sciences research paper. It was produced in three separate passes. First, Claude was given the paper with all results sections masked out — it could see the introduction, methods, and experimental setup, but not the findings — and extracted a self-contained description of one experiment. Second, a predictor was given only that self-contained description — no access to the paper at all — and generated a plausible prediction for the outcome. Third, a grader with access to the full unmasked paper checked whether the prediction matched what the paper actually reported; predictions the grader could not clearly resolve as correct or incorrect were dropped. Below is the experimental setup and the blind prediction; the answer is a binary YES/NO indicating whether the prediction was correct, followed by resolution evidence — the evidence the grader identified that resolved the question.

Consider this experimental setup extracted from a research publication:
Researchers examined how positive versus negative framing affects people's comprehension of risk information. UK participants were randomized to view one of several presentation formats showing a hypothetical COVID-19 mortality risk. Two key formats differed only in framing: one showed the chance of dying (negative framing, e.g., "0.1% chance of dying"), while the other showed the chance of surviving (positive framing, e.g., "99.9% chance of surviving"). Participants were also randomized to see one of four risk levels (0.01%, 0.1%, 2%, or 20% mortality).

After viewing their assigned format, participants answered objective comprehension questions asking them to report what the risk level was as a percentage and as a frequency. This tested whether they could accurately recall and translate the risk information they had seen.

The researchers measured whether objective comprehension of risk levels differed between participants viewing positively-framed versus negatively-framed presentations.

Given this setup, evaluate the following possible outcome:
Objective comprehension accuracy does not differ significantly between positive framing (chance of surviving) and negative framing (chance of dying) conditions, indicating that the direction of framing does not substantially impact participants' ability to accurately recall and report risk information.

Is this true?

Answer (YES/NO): NO